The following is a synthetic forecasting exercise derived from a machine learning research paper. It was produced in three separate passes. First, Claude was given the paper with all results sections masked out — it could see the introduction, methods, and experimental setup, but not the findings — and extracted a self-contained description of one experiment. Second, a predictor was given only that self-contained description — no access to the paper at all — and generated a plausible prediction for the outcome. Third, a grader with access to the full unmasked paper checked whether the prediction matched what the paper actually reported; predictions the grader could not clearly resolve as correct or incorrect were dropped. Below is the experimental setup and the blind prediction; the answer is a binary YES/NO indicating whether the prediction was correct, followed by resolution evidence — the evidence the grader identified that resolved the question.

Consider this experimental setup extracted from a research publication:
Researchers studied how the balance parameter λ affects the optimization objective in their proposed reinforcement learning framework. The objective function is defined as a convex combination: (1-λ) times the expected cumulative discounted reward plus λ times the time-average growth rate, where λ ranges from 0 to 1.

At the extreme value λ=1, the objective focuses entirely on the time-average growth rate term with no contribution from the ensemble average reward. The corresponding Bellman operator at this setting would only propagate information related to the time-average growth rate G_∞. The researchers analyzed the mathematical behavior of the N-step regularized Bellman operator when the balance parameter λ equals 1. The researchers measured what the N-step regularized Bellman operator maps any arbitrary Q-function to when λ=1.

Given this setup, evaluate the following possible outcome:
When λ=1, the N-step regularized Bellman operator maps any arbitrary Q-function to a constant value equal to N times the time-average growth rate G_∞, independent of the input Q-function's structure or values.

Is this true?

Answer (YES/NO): NO